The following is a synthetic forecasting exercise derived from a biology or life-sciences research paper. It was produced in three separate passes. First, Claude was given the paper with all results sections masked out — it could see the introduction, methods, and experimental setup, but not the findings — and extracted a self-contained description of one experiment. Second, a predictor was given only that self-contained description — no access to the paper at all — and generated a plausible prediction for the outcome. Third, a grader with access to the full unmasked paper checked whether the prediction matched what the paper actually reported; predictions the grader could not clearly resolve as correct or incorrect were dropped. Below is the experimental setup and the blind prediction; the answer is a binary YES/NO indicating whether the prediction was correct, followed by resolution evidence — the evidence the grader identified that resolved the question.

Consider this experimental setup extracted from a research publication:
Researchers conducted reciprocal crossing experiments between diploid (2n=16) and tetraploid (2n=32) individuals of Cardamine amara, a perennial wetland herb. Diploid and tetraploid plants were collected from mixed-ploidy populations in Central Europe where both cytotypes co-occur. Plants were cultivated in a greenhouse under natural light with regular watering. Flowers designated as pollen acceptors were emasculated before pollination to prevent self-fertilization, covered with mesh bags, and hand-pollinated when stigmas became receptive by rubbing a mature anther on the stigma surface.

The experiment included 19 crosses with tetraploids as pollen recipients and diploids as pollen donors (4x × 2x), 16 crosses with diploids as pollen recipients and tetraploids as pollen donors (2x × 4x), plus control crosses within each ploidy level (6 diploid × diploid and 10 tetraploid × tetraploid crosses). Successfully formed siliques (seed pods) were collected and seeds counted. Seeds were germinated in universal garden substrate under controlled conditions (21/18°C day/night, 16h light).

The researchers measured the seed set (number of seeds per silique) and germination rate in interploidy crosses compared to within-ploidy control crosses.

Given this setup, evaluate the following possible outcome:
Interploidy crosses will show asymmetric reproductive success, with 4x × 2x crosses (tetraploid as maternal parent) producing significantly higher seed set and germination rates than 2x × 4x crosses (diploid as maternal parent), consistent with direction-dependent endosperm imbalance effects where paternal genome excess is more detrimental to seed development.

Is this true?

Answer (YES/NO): NO